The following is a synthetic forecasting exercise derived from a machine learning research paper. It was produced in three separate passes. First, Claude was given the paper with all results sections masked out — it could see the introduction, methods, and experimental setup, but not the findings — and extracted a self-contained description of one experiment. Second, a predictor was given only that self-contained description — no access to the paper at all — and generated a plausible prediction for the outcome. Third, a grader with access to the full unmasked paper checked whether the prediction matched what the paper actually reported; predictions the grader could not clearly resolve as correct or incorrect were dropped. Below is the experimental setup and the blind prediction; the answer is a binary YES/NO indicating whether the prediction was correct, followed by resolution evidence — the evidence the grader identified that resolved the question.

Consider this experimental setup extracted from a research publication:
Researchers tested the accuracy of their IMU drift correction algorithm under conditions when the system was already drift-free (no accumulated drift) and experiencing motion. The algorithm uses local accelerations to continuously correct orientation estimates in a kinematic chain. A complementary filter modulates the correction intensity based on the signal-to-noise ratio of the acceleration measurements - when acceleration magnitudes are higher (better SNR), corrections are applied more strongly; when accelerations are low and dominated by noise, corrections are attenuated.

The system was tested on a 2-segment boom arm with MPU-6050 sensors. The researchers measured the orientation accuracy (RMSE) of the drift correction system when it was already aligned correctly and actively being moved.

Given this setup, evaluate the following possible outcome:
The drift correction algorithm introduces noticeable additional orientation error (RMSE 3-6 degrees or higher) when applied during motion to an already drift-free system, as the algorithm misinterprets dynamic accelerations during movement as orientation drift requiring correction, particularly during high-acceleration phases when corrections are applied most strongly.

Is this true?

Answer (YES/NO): NO